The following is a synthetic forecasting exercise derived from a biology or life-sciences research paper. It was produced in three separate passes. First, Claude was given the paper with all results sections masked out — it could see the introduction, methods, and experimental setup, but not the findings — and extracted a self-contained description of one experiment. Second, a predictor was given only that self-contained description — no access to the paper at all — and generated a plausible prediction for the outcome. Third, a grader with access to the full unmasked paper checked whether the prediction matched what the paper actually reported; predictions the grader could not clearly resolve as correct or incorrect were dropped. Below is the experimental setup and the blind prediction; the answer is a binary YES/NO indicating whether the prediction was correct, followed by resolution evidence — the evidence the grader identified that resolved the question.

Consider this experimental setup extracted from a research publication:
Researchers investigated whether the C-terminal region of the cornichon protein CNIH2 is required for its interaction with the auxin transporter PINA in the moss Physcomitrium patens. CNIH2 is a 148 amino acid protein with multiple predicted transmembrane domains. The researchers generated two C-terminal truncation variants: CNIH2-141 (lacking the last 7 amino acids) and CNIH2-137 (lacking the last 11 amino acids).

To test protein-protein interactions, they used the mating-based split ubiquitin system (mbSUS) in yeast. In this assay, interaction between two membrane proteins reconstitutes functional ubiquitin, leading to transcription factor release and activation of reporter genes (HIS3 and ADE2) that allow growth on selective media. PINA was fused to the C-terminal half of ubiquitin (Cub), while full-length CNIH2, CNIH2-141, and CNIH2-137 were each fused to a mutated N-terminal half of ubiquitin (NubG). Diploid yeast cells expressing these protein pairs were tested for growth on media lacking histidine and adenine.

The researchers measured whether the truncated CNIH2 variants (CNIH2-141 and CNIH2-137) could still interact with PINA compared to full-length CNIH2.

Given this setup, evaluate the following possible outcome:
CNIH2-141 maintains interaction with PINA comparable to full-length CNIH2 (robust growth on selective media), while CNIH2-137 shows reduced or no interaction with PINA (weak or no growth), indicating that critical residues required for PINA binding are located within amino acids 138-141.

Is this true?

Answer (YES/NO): NO